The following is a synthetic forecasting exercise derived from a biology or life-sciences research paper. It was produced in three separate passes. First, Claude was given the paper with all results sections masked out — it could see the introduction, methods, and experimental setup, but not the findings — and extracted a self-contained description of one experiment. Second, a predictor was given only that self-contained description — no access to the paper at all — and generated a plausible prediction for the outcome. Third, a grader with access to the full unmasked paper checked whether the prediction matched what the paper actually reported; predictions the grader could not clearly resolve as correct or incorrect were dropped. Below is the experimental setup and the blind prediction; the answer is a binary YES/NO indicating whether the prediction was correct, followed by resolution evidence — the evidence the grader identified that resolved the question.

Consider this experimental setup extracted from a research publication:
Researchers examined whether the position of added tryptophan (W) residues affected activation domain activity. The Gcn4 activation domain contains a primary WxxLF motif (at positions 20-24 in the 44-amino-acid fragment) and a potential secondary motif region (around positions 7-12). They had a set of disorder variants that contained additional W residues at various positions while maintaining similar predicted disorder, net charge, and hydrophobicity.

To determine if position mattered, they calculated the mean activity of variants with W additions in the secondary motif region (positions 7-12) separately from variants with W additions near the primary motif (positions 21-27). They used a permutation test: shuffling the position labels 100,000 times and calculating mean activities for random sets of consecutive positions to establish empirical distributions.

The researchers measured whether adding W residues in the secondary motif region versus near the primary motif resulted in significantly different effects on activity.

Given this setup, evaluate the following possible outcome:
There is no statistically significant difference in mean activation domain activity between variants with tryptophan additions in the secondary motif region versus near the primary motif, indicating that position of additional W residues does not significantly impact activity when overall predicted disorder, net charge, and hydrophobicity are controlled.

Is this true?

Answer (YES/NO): NO